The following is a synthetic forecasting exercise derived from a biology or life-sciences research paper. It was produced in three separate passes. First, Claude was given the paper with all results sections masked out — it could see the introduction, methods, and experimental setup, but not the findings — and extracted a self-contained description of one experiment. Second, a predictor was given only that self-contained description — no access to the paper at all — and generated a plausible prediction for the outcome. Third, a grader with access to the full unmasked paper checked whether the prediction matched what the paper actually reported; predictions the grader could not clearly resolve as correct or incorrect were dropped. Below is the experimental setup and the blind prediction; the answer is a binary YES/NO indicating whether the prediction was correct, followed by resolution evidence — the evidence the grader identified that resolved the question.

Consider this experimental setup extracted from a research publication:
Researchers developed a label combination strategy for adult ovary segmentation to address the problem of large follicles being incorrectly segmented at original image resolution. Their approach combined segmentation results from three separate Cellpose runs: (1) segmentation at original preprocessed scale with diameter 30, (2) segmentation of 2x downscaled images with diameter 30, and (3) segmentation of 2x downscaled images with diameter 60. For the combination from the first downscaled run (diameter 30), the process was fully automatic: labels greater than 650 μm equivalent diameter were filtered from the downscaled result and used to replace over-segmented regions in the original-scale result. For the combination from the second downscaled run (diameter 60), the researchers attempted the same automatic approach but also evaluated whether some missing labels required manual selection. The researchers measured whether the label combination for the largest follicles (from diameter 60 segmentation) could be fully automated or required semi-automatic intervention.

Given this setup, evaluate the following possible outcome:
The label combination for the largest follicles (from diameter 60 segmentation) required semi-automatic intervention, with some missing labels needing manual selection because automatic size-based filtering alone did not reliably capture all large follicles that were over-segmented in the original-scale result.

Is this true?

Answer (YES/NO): YES